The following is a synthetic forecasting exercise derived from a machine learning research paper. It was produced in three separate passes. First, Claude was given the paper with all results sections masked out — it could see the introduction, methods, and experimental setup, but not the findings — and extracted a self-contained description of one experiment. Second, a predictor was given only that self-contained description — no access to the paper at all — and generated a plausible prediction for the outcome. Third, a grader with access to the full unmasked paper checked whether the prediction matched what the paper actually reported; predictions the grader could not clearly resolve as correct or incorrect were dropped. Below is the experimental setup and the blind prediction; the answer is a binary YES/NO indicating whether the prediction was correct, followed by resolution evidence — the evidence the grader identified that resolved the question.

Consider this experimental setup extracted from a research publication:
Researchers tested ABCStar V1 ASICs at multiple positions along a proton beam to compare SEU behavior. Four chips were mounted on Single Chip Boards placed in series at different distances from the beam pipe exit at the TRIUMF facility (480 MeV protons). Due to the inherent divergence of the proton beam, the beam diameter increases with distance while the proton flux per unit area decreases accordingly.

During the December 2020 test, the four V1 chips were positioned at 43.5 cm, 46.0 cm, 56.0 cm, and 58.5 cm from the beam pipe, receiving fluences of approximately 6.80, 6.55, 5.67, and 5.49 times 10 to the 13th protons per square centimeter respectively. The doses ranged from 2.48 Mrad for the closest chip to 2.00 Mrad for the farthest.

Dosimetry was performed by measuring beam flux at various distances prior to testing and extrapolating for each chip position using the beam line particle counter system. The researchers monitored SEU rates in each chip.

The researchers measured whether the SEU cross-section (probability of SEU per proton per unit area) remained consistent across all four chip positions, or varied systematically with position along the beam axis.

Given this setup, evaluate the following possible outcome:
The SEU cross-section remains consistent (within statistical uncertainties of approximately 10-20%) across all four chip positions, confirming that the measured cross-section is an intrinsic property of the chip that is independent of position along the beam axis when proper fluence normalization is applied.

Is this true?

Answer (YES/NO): NO